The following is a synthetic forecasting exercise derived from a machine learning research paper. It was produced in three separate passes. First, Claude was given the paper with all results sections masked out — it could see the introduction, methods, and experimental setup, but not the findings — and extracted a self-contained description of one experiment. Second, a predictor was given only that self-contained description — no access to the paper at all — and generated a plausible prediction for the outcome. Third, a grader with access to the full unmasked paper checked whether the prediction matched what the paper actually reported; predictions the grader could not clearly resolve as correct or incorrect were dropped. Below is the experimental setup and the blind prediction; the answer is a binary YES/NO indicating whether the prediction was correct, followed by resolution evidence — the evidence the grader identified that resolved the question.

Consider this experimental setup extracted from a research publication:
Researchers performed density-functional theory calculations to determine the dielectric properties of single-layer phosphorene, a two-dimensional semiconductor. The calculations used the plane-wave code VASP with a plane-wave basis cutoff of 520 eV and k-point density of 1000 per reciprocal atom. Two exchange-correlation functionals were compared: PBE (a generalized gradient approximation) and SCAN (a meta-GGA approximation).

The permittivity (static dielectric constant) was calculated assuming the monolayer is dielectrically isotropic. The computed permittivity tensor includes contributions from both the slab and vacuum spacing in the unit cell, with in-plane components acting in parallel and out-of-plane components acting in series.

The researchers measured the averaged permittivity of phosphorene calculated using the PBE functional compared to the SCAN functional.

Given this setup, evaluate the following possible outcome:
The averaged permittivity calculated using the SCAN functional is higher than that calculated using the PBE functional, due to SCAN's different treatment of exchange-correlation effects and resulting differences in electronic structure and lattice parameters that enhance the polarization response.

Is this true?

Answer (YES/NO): NO